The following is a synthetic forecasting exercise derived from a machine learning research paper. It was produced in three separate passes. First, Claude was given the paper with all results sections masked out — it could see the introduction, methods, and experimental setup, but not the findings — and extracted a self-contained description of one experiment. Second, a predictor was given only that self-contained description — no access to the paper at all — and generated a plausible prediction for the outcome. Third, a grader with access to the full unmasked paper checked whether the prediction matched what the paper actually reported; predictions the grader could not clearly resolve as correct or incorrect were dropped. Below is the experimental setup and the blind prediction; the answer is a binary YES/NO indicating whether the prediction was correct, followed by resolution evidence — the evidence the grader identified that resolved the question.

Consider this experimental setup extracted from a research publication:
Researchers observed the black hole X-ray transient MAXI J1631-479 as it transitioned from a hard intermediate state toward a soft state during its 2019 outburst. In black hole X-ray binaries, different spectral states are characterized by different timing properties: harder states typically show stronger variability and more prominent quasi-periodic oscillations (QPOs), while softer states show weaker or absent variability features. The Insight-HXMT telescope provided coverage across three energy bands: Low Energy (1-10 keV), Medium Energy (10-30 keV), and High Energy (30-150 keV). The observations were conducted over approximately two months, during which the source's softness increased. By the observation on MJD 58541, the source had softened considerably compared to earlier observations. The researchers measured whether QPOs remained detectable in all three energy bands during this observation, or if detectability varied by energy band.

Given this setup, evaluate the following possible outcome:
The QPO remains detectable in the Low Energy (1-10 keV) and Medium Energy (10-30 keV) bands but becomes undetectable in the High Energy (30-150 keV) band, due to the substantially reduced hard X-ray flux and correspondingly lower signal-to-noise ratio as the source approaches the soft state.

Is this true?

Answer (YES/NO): NO